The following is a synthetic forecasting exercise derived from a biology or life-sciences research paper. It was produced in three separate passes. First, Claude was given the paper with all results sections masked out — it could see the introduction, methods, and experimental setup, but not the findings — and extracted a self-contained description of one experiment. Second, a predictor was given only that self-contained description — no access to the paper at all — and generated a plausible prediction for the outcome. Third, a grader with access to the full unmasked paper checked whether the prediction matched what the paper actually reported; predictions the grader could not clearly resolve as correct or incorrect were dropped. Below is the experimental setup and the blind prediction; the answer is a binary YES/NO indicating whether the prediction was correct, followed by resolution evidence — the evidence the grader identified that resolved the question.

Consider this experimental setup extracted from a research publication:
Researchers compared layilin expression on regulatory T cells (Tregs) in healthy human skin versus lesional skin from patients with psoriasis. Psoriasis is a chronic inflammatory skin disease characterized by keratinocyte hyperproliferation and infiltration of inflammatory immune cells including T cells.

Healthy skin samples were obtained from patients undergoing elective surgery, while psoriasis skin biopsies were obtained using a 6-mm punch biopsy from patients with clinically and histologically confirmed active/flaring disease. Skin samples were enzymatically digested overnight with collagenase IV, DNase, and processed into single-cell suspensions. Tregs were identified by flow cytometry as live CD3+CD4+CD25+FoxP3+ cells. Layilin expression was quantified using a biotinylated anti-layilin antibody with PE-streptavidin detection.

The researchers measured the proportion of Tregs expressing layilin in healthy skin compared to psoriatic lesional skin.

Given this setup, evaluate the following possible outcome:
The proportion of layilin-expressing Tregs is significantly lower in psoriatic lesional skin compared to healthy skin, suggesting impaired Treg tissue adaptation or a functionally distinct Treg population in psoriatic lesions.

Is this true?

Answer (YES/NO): NO